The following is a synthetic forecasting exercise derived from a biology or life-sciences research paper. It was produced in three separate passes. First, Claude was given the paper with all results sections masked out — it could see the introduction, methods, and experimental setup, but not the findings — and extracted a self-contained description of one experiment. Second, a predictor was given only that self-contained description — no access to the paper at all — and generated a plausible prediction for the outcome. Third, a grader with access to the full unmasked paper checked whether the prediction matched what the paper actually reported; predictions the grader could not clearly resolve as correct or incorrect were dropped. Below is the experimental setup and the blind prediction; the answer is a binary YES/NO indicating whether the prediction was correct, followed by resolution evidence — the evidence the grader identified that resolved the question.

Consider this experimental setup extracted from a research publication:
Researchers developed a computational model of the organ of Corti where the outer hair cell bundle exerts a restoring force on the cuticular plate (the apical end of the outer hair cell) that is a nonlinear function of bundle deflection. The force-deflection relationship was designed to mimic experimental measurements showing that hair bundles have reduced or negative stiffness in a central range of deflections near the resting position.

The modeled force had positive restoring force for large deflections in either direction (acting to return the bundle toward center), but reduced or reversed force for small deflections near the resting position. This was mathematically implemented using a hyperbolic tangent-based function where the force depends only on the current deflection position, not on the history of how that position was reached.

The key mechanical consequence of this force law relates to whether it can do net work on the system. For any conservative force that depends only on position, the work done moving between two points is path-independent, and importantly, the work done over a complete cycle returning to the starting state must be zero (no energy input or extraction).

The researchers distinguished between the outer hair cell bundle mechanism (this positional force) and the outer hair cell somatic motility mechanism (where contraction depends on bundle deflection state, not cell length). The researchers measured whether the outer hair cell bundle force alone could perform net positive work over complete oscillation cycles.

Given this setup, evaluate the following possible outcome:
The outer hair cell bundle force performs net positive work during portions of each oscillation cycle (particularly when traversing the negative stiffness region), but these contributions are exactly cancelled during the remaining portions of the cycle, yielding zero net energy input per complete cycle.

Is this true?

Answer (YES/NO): YES